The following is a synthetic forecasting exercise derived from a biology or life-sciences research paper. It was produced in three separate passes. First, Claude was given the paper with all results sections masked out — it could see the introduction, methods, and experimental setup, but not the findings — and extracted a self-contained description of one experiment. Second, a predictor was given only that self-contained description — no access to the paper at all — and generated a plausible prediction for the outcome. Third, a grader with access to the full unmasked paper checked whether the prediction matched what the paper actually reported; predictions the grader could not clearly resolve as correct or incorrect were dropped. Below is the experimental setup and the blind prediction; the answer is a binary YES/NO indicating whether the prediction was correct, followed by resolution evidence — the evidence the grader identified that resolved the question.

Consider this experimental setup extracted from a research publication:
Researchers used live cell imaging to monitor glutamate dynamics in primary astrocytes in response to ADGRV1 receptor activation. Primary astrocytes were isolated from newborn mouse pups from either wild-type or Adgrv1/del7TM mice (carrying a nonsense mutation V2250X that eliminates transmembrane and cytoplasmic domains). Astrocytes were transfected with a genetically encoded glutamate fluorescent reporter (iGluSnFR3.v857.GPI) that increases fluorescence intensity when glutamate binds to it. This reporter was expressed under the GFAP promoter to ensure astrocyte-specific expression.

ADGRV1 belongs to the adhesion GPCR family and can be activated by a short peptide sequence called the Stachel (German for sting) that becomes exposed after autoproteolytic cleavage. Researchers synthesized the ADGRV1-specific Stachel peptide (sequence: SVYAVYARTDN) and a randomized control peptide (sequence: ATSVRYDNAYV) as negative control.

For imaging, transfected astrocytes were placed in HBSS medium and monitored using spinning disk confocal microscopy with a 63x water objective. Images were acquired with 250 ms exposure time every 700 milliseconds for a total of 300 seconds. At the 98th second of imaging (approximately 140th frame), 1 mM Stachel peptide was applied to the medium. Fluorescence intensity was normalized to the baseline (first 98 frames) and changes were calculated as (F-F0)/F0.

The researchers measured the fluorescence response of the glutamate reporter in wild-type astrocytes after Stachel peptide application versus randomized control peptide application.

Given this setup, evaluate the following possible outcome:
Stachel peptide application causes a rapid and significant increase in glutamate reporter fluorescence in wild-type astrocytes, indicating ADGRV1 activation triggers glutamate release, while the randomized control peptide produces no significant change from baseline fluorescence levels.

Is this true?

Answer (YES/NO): NO